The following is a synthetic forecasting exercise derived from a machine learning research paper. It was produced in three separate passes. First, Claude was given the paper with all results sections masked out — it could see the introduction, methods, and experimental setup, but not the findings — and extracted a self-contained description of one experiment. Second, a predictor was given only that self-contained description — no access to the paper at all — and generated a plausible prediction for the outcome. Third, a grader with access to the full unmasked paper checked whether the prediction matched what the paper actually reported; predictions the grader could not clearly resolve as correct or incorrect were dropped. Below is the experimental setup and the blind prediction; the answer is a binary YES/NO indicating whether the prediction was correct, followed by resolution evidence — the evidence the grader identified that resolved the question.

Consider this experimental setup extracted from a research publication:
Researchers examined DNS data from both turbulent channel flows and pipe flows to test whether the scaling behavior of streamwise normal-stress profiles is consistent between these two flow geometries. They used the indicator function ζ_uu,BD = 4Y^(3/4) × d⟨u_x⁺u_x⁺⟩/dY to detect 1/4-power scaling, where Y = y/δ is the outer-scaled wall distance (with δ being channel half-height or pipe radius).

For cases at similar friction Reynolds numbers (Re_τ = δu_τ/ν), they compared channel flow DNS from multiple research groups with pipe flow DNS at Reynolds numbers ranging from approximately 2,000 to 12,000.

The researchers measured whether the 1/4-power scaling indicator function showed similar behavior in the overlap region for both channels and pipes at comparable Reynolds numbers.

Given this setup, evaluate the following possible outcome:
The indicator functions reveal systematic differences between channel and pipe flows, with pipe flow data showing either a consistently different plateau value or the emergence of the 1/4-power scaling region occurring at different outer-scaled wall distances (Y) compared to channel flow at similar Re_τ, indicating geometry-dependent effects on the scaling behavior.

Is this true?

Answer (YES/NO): YES